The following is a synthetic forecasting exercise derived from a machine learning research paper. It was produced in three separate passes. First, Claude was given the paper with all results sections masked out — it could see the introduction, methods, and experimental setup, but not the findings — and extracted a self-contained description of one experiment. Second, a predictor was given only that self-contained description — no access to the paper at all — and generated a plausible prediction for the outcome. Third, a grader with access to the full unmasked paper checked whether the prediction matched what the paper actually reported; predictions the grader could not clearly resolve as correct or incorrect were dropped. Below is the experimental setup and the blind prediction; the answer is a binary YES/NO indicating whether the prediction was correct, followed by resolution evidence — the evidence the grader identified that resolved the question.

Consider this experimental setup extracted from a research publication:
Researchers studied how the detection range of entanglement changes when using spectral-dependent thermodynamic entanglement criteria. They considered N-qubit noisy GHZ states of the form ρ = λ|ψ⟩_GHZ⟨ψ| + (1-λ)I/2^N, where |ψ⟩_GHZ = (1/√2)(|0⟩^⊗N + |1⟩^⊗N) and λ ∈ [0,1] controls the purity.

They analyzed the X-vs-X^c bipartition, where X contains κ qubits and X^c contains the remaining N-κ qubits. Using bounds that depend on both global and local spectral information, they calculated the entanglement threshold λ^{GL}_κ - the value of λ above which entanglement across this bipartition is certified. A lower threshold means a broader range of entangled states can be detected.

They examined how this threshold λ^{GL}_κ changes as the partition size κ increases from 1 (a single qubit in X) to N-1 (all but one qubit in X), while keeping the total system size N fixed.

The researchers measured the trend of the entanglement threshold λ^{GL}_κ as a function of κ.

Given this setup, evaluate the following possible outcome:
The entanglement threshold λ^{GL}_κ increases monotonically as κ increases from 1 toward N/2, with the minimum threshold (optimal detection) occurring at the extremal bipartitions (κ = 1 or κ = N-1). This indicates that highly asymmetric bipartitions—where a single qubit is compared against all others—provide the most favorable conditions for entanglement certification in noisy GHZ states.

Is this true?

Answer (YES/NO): NO